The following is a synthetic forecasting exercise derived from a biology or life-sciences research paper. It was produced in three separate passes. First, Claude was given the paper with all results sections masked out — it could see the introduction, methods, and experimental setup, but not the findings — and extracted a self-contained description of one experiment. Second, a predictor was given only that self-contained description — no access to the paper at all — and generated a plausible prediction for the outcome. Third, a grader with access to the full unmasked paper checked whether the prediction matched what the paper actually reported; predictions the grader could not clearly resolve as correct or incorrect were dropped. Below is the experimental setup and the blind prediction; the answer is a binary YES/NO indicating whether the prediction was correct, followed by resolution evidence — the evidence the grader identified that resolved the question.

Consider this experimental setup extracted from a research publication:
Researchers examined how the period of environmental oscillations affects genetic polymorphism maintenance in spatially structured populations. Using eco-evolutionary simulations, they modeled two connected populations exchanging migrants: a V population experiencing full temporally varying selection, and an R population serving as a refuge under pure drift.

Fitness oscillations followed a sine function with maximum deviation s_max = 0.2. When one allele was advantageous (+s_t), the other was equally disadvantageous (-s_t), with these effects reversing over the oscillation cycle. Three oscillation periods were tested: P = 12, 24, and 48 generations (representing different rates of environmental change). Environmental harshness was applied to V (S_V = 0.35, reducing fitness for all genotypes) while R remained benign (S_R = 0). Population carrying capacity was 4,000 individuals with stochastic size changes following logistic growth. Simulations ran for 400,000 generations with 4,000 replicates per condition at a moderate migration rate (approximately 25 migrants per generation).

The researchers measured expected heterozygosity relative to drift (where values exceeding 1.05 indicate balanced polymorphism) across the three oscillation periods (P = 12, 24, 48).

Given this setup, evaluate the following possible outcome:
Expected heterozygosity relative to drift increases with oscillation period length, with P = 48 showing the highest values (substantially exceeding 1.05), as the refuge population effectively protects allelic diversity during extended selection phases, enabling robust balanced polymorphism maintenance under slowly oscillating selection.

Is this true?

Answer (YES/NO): YES